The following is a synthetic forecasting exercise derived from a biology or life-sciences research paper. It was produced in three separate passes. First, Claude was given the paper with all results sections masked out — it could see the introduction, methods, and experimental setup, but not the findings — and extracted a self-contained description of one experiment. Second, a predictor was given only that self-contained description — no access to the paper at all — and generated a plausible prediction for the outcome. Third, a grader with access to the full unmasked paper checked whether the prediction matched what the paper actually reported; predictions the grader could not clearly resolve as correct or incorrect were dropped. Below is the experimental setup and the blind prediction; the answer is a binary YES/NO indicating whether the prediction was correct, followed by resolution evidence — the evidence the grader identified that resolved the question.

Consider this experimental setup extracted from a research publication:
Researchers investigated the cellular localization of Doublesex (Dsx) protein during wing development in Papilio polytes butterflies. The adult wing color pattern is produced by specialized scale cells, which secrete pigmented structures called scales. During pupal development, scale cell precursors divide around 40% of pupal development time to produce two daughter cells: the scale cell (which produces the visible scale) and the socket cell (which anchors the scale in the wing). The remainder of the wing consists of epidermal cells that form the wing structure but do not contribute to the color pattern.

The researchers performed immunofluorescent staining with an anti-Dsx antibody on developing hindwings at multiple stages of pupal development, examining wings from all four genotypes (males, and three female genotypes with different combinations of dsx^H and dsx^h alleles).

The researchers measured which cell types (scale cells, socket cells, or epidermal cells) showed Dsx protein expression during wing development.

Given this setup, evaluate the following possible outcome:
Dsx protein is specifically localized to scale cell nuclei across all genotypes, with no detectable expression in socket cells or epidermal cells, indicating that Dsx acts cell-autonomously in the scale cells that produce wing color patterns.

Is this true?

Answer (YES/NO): NO